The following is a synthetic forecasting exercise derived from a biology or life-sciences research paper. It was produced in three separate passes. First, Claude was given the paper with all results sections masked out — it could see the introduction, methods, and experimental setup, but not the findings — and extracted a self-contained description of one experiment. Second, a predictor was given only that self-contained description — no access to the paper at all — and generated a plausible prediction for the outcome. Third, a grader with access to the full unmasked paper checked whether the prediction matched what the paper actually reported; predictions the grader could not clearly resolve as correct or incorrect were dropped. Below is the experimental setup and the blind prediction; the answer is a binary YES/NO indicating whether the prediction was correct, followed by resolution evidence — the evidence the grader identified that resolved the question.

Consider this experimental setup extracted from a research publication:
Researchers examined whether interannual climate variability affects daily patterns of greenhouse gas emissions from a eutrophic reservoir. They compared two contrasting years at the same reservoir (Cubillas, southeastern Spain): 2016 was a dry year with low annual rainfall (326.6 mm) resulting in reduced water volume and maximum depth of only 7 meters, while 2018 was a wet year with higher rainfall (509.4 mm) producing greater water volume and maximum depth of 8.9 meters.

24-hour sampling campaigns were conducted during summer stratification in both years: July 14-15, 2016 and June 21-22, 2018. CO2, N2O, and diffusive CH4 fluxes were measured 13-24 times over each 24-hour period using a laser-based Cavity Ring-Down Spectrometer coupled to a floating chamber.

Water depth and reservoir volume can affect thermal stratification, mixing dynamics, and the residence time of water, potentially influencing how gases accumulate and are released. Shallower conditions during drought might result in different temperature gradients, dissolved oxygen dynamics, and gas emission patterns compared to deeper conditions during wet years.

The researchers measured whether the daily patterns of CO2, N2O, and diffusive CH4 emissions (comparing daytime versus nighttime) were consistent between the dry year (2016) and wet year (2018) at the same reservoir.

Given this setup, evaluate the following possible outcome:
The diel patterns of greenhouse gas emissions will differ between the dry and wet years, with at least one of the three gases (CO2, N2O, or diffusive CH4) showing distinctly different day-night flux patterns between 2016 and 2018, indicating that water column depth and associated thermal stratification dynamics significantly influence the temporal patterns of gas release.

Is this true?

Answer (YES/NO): NO